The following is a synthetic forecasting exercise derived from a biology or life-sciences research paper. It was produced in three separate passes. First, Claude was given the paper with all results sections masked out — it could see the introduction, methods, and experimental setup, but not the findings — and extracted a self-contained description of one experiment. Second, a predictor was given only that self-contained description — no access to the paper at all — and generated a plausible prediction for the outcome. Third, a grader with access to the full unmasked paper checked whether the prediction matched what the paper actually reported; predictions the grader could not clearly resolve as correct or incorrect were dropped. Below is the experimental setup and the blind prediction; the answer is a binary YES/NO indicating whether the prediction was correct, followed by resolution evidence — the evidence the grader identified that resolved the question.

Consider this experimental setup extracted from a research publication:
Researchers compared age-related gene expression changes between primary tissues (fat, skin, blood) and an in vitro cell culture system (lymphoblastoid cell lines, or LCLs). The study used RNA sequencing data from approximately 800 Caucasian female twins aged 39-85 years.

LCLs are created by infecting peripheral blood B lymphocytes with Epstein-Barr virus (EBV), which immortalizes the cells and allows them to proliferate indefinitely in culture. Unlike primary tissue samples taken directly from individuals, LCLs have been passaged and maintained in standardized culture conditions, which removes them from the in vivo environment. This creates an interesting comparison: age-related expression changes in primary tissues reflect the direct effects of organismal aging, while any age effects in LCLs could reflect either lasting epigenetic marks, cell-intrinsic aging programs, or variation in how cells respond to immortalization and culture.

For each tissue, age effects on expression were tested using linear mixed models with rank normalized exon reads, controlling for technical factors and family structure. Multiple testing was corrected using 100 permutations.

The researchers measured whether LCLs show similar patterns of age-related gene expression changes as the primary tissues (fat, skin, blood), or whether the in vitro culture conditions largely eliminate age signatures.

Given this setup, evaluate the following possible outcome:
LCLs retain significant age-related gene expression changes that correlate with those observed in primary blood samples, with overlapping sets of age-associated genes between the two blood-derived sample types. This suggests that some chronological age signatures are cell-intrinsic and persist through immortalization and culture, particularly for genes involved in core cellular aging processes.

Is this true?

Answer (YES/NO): NO